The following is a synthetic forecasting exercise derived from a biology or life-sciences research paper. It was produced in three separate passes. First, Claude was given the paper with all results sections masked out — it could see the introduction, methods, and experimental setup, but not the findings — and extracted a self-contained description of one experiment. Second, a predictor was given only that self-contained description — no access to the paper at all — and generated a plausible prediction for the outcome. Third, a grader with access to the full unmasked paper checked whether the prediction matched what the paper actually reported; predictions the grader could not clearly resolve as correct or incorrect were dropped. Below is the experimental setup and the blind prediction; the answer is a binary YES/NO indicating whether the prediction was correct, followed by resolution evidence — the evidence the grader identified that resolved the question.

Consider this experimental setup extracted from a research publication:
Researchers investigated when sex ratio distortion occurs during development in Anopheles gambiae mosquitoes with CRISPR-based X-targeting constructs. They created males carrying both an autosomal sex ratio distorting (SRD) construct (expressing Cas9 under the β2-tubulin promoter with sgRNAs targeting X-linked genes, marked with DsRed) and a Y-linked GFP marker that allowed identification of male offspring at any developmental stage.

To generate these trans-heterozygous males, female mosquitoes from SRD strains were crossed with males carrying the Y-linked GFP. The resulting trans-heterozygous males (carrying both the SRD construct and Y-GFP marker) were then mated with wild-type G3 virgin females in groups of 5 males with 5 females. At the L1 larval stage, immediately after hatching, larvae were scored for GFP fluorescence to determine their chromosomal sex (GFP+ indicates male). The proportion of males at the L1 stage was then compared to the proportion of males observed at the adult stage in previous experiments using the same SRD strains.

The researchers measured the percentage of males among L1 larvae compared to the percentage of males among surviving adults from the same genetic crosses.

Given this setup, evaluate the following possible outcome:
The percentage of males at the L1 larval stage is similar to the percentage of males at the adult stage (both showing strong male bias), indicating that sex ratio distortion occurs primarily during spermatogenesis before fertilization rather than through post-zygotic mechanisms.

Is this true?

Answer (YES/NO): YES